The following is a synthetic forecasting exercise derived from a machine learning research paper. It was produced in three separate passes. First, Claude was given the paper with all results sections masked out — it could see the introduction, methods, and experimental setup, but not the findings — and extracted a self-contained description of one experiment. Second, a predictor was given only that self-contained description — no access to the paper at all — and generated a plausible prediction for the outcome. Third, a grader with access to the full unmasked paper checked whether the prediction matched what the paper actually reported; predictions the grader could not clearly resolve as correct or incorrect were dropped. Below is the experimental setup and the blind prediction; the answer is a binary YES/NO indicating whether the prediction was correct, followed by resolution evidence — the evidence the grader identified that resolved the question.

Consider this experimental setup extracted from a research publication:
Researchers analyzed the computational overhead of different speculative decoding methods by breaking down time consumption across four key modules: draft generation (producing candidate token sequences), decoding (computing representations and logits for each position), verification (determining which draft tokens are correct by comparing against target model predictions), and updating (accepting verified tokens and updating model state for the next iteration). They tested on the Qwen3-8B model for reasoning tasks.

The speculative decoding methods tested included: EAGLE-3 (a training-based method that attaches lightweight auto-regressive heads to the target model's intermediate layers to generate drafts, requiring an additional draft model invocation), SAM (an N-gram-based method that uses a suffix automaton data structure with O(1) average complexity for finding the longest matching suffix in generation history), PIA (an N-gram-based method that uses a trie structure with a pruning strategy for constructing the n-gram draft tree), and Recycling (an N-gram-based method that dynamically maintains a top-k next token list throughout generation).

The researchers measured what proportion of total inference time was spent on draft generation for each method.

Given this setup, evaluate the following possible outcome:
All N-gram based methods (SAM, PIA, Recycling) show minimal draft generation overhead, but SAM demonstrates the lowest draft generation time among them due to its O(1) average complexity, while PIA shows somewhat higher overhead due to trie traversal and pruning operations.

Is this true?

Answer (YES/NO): NO